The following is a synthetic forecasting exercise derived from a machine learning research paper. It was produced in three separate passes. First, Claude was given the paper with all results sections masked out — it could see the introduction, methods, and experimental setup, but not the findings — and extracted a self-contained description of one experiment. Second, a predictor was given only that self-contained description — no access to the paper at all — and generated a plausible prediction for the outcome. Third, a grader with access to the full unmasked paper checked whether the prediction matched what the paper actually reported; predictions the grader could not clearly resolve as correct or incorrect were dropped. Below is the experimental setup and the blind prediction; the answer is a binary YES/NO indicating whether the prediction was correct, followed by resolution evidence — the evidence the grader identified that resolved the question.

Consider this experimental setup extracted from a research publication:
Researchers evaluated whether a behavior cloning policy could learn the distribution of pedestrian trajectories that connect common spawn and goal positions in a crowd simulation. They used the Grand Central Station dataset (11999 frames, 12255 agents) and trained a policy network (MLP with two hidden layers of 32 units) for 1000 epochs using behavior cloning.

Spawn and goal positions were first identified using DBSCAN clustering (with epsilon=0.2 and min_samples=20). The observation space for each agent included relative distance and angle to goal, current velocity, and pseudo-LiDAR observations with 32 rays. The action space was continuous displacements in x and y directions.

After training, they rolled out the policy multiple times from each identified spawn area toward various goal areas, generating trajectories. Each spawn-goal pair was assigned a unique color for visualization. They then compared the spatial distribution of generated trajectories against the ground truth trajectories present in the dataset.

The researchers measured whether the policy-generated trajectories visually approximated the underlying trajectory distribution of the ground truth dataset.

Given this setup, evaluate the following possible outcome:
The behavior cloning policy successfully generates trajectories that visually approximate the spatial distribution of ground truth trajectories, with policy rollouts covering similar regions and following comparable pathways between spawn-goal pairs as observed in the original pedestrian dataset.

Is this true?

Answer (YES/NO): YES